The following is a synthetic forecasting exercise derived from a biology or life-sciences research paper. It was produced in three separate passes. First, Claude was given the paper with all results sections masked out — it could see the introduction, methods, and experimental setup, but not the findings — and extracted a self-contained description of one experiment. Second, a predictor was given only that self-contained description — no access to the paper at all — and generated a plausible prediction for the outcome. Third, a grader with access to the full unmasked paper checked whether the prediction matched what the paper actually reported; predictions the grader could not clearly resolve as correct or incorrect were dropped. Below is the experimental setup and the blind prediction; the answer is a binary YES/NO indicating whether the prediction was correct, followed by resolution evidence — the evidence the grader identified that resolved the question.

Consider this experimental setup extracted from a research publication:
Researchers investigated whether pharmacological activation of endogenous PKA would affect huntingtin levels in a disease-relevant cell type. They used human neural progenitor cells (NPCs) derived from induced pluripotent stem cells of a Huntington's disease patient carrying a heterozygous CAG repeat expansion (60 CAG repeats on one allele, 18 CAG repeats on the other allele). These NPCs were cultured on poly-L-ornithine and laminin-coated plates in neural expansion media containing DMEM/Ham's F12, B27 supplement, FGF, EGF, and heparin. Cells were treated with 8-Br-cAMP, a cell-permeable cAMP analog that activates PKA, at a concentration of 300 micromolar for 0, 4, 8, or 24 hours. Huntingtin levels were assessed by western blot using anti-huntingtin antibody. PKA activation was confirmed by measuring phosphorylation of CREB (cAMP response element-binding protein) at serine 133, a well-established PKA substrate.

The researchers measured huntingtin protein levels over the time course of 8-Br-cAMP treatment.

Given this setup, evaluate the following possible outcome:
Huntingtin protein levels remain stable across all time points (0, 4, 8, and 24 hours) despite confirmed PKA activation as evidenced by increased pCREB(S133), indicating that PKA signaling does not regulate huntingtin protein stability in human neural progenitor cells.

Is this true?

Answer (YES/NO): NO